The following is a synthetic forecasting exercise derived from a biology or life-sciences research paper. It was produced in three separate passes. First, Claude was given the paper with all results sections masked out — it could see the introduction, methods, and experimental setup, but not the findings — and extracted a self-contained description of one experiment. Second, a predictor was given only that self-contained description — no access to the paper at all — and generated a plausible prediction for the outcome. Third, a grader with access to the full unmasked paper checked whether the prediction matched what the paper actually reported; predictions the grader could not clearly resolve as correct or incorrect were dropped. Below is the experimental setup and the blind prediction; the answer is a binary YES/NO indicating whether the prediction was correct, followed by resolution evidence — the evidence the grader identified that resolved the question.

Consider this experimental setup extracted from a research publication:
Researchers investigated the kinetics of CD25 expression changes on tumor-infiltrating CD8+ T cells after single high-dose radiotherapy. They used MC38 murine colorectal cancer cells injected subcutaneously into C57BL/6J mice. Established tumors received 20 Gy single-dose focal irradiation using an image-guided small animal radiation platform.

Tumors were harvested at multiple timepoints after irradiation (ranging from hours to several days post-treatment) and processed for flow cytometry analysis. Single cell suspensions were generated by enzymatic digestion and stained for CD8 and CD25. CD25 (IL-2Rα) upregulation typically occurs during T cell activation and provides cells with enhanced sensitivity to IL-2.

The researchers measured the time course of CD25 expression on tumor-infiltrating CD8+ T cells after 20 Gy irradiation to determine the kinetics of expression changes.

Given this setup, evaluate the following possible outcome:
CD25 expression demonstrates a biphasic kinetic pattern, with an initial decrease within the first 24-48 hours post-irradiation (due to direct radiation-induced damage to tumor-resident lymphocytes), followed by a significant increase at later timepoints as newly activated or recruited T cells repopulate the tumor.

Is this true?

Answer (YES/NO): NO